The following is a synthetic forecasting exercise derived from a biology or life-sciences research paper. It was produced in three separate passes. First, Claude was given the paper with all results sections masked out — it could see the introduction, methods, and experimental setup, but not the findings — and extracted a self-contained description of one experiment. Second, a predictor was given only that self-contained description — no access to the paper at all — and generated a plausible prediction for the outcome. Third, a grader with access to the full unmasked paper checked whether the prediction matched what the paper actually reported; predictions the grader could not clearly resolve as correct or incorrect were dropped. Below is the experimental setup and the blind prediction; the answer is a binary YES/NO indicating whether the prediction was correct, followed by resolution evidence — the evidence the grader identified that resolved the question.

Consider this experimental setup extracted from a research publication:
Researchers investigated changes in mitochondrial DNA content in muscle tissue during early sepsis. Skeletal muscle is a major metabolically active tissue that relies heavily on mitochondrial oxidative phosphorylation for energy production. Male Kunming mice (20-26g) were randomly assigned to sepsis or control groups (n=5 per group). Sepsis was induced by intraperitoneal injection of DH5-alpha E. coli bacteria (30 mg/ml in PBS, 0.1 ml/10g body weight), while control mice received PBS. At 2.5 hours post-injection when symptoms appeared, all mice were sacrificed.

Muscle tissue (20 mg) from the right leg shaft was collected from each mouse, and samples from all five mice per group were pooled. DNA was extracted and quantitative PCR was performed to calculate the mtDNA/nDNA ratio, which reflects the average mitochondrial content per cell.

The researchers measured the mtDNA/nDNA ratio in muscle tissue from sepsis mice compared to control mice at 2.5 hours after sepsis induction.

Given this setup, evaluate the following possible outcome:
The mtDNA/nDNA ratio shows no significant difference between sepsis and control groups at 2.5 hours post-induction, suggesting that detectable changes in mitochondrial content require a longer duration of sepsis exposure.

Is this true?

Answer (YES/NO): NO